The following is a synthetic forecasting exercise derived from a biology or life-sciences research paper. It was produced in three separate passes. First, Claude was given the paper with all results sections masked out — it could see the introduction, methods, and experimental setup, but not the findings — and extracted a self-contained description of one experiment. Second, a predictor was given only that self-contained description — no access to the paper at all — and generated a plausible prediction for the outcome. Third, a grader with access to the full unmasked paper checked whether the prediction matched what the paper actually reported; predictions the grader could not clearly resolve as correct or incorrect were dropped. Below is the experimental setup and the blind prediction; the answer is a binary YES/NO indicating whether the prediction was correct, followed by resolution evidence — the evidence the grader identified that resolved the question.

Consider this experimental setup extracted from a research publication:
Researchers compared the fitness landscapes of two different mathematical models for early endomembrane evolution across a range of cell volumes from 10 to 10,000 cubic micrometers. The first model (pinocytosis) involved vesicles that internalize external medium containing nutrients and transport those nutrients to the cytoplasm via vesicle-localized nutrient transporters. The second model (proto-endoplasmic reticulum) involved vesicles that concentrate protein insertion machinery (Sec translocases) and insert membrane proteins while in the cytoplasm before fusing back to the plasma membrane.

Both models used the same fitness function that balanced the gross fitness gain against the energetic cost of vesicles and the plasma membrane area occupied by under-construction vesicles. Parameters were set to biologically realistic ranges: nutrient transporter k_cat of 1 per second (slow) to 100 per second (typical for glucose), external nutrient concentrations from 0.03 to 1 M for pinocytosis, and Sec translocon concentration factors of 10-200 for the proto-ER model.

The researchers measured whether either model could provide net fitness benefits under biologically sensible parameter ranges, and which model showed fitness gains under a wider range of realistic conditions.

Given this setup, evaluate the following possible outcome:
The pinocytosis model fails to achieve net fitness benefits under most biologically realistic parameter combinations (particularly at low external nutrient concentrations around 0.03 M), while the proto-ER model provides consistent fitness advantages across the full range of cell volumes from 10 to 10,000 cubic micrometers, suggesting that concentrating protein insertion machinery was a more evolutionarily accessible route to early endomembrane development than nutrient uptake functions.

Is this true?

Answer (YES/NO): NO